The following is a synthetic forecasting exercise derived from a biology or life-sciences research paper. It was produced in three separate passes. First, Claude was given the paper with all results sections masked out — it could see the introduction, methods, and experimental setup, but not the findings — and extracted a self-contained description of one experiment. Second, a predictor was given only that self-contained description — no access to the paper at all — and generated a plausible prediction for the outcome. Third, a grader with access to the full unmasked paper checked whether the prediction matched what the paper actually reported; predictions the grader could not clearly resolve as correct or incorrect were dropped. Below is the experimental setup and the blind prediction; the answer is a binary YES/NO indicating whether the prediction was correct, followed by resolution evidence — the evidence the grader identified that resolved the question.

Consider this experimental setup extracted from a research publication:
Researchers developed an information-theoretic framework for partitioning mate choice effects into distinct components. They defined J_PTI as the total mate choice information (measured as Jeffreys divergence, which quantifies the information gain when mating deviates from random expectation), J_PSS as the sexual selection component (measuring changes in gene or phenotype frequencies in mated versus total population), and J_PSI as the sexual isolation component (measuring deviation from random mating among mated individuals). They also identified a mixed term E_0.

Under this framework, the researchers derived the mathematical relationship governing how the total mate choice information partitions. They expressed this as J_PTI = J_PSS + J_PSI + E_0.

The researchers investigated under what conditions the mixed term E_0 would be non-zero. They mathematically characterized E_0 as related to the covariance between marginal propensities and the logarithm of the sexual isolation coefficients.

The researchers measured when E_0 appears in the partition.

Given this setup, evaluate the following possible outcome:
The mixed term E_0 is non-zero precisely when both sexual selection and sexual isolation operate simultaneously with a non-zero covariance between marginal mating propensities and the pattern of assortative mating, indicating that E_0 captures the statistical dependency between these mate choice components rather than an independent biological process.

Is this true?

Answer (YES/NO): YES